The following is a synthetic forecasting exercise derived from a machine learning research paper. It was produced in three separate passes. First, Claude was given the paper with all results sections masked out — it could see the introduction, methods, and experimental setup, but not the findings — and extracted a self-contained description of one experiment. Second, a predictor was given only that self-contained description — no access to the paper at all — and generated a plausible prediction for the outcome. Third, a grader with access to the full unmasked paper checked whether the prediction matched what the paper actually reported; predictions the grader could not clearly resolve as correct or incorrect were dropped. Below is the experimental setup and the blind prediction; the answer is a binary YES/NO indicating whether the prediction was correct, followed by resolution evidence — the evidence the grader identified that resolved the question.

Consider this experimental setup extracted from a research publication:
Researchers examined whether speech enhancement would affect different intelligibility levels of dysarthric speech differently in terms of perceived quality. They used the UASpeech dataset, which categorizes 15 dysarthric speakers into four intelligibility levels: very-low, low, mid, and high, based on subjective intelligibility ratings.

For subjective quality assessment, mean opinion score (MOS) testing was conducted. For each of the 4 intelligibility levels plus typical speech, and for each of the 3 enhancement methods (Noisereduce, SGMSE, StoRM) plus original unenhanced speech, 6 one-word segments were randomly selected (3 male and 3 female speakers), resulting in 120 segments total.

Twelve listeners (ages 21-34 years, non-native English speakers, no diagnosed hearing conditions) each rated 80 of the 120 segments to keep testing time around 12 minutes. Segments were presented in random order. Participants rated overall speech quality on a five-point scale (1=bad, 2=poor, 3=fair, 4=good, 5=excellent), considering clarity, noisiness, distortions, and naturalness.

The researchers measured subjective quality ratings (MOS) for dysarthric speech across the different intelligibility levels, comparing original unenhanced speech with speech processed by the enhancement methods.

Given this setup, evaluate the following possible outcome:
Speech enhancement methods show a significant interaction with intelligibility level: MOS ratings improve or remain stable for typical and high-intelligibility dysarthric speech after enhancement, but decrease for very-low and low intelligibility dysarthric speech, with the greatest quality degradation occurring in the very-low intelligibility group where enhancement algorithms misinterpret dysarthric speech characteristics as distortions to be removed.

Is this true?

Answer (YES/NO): NO